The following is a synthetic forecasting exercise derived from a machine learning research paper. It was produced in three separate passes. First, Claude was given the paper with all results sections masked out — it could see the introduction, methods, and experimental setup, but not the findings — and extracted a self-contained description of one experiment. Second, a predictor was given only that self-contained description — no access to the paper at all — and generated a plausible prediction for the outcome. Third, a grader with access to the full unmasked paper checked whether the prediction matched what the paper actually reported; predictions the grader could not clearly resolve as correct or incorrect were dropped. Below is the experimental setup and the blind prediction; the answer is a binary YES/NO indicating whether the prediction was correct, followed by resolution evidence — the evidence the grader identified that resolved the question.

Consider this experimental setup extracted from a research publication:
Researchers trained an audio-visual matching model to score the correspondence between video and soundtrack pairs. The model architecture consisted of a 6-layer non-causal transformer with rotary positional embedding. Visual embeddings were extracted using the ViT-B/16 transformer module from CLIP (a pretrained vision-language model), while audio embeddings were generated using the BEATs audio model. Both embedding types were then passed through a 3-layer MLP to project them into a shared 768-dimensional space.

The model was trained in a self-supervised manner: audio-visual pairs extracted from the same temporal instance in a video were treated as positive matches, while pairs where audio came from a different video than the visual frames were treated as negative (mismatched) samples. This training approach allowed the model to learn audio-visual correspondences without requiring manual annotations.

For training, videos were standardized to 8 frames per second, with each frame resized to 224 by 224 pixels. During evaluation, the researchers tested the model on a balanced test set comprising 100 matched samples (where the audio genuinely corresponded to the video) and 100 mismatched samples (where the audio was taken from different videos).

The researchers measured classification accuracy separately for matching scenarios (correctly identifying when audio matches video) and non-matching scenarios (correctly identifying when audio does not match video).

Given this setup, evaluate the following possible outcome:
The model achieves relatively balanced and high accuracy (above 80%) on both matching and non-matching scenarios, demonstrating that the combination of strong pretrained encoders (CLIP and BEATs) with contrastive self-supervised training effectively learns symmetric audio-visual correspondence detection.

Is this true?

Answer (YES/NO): YES